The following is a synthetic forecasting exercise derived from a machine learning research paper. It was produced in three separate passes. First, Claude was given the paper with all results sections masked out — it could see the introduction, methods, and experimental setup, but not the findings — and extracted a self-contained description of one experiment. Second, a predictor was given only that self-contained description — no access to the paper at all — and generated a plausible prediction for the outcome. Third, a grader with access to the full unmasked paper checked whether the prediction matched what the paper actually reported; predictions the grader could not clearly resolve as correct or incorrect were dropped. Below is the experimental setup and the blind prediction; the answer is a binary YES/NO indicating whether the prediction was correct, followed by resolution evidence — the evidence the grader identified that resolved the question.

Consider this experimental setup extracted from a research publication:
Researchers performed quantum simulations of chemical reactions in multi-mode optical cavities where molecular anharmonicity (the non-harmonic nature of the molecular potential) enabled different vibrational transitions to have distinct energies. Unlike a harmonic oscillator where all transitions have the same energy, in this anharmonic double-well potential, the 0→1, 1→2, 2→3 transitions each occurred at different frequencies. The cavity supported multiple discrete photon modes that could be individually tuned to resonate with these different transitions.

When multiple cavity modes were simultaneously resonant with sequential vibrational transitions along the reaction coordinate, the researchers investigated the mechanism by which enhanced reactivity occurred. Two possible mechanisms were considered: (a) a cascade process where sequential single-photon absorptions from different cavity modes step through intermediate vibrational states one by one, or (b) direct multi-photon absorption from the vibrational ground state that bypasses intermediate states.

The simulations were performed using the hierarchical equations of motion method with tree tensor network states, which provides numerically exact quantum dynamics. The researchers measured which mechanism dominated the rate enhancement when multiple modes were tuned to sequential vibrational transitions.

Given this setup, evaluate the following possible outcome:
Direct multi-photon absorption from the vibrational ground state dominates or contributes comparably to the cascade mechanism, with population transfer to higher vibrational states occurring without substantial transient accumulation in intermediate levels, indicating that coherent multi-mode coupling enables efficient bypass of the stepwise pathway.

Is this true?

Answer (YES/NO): NO